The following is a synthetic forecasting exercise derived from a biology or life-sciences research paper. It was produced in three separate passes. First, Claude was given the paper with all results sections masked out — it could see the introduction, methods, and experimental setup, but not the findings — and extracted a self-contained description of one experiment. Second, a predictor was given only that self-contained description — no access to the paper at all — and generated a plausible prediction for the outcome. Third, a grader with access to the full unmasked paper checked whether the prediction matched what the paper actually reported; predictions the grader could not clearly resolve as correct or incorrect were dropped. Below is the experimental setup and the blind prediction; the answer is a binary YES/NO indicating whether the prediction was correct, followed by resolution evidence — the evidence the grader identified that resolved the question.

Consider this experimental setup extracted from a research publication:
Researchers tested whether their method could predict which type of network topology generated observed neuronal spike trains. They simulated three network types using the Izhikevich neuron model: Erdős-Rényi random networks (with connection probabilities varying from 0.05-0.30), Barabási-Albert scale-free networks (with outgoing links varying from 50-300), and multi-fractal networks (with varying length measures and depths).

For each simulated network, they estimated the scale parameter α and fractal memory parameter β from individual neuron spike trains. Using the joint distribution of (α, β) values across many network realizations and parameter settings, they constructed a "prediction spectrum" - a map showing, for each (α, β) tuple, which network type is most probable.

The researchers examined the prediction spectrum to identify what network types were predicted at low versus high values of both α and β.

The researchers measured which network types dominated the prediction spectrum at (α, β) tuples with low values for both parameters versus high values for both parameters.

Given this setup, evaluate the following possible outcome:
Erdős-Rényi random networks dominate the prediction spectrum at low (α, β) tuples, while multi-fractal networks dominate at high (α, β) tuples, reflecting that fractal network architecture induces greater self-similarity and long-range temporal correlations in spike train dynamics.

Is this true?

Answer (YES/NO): NO